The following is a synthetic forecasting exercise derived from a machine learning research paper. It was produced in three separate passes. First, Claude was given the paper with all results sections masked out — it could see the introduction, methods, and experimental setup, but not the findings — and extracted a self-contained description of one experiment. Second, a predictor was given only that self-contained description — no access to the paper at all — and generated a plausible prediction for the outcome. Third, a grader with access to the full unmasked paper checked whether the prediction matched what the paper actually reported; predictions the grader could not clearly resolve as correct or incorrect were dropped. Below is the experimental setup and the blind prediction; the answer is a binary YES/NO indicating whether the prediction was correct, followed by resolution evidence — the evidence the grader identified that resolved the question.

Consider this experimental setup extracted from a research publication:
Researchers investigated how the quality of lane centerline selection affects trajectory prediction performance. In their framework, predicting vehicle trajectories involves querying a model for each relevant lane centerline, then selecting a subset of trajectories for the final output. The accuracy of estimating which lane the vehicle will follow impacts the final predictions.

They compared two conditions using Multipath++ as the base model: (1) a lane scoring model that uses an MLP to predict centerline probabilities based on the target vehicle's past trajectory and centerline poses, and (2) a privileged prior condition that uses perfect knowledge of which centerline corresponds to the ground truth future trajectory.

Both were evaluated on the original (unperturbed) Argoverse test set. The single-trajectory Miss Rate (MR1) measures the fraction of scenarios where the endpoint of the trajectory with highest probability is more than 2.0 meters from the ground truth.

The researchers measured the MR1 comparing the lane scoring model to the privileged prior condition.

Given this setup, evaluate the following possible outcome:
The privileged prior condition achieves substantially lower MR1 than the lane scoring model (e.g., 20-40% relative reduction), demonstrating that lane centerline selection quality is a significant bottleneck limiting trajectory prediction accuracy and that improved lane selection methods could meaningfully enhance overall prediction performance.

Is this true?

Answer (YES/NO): NO